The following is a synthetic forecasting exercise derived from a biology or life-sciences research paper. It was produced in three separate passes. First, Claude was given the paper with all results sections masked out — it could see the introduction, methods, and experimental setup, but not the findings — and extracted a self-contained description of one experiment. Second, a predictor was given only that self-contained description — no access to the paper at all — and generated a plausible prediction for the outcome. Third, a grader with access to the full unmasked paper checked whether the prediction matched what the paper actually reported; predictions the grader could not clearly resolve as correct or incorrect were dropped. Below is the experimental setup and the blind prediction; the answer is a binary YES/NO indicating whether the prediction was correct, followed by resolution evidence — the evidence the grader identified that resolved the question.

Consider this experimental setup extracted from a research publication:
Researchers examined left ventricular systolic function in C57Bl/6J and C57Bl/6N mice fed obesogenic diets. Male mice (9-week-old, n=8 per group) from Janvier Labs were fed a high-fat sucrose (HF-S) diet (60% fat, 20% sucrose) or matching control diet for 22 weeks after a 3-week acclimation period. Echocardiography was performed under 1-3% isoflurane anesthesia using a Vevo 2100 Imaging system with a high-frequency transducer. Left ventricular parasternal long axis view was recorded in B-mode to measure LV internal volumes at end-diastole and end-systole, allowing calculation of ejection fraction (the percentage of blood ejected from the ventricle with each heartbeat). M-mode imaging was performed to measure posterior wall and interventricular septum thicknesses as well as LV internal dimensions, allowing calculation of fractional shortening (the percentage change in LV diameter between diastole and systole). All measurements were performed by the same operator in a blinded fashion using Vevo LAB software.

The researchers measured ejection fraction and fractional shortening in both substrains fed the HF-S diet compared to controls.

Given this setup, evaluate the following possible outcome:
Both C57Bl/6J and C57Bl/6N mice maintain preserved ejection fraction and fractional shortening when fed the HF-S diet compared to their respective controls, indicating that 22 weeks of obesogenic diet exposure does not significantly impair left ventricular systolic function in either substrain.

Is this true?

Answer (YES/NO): YES